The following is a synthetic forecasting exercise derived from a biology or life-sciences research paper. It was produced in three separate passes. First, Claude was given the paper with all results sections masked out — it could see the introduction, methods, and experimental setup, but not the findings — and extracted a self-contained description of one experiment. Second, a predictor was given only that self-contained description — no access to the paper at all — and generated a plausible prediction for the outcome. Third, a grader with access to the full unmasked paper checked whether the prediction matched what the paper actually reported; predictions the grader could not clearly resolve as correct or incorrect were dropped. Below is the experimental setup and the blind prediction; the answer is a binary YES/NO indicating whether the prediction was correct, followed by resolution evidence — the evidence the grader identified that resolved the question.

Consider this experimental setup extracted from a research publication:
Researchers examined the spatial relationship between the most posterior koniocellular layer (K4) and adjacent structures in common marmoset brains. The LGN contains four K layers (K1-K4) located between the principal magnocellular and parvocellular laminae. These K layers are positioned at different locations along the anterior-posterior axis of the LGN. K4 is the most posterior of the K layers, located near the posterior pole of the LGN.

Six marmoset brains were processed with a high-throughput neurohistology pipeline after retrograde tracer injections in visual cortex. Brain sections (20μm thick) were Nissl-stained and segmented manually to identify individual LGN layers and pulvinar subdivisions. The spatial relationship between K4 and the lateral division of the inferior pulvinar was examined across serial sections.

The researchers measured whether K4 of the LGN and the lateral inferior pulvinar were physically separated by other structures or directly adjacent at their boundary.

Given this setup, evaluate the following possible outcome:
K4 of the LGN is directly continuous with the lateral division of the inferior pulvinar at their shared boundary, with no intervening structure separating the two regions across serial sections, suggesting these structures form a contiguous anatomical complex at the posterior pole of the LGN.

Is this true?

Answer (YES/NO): NO